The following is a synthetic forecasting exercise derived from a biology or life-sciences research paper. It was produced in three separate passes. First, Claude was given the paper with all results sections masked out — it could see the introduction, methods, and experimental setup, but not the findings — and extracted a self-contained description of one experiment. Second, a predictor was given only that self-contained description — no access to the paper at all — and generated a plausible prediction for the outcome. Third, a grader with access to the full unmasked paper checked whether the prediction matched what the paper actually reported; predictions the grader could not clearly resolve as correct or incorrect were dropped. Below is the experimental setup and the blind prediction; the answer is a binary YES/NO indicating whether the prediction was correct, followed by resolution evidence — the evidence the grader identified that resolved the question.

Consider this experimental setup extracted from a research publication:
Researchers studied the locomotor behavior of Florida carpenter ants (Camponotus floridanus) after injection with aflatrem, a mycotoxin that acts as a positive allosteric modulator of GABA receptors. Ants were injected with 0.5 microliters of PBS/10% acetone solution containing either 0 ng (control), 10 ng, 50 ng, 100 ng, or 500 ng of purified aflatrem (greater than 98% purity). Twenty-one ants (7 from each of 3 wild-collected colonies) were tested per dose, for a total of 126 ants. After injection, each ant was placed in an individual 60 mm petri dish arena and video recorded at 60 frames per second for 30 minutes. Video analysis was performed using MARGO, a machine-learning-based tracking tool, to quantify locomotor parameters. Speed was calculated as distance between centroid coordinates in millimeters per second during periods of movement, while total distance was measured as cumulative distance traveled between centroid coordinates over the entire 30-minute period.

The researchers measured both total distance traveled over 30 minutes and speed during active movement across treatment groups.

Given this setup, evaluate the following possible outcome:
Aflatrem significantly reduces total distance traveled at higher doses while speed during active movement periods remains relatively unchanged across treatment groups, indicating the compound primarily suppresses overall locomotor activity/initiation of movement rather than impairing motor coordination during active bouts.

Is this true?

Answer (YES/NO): NO